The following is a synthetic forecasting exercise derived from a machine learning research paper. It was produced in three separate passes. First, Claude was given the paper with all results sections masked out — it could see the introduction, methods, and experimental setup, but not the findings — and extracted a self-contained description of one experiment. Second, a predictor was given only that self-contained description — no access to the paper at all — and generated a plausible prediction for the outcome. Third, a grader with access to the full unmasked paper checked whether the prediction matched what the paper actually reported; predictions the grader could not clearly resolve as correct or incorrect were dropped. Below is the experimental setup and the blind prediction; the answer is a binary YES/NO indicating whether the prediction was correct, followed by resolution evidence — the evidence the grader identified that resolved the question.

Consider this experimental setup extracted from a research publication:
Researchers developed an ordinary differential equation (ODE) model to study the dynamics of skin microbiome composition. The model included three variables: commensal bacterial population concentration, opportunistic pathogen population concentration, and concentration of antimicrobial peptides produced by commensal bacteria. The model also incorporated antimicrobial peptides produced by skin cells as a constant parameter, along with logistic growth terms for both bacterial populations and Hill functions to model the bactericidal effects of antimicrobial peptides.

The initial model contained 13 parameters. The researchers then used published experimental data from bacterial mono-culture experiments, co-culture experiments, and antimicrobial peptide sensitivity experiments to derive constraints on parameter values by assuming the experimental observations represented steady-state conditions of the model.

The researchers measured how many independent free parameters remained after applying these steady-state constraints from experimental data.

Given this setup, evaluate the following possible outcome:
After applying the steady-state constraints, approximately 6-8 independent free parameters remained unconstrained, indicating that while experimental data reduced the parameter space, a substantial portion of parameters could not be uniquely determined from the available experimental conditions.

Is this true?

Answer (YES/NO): NO